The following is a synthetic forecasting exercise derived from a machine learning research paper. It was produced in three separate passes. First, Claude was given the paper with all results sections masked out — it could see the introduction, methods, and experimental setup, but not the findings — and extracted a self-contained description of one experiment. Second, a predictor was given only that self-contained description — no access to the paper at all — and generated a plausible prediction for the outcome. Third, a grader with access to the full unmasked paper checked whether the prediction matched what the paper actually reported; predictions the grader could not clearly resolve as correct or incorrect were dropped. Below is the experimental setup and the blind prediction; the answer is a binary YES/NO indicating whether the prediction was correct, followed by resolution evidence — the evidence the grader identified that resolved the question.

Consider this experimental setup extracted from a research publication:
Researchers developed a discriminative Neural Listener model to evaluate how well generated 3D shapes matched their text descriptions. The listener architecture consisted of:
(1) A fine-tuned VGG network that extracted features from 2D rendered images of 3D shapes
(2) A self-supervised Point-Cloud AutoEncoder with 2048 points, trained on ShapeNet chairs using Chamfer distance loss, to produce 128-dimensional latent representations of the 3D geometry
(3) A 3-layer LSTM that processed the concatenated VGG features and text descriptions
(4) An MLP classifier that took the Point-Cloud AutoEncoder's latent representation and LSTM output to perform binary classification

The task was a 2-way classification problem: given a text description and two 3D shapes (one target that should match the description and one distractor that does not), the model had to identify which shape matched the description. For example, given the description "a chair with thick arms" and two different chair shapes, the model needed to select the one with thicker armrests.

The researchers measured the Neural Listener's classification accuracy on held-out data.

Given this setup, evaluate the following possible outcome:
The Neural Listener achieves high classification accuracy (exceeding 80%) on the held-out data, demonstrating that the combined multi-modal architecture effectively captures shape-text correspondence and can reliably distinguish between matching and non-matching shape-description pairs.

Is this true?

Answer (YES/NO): YES